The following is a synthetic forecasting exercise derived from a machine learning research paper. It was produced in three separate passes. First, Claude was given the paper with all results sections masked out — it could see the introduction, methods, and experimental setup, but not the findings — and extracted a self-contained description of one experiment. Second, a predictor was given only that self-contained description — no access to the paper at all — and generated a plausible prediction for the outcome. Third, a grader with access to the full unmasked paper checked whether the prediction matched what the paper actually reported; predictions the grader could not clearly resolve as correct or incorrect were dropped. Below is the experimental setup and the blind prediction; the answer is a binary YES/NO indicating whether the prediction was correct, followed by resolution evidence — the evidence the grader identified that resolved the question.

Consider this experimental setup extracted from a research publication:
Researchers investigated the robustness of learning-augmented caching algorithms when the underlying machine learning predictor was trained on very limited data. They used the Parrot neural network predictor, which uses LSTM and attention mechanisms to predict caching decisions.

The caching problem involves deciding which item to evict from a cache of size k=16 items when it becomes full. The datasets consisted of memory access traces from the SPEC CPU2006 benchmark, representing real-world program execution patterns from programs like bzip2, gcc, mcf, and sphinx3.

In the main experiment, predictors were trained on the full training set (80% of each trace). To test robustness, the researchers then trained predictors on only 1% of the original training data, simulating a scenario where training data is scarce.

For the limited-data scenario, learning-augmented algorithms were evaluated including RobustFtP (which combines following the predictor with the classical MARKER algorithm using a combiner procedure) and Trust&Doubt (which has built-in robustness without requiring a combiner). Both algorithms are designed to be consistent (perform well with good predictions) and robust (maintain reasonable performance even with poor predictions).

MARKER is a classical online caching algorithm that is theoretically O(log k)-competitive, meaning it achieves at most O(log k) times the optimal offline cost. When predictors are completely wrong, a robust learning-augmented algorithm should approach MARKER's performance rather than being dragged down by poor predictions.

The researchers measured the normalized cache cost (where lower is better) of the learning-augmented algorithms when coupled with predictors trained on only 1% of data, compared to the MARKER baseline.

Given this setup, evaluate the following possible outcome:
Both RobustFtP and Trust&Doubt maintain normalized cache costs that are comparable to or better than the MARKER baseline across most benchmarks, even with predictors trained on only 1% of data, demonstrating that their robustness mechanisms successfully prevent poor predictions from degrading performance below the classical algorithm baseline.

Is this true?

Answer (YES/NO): NO